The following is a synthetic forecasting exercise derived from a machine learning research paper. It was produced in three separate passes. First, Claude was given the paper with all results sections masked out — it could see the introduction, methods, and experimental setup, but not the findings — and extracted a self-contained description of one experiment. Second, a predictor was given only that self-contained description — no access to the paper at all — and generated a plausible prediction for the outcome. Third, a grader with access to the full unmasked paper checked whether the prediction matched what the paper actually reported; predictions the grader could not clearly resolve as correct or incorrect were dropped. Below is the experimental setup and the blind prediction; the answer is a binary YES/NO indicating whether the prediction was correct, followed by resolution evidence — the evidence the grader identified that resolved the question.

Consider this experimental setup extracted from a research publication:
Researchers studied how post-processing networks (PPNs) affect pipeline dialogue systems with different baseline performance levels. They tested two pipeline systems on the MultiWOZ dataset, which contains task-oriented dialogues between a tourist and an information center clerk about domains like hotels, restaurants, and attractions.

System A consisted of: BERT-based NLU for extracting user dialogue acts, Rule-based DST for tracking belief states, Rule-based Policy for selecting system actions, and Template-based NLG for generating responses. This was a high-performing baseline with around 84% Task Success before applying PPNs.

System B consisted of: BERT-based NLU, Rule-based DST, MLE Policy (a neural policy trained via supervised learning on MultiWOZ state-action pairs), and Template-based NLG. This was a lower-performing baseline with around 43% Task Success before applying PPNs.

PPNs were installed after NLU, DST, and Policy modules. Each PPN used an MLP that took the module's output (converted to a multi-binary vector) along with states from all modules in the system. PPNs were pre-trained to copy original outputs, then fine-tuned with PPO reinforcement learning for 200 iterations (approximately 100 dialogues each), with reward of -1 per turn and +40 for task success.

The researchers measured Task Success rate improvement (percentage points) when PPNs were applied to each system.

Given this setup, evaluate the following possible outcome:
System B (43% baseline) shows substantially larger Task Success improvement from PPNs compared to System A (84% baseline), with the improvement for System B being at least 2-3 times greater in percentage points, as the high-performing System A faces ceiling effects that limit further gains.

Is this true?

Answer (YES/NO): YES